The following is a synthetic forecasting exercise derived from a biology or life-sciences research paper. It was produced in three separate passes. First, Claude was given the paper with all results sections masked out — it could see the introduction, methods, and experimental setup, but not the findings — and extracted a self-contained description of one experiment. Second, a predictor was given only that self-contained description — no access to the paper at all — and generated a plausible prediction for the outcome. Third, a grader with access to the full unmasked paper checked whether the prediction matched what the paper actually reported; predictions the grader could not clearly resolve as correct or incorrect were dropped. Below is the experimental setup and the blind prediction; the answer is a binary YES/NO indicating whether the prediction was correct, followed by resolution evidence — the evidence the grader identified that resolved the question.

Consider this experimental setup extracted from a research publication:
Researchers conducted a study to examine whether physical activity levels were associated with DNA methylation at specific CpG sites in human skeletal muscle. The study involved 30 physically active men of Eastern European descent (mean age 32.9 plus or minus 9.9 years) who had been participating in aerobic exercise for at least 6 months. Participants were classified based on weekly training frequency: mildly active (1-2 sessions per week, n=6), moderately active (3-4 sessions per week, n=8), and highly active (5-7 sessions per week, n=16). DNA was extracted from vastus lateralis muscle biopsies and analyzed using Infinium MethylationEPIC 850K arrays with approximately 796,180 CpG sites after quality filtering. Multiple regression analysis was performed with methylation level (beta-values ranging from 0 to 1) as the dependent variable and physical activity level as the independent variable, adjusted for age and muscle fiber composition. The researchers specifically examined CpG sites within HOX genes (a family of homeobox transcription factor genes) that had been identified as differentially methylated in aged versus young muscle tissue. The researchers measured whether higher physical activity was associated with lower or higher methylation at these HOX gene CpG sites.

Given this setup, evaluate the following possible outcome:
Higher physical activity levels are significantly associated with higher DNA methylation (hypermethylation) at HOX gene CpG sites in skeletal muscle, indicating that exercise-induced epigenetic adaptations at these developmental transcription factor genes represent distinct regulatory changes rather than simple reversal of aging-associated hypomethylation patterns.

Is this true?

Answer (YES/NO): NO